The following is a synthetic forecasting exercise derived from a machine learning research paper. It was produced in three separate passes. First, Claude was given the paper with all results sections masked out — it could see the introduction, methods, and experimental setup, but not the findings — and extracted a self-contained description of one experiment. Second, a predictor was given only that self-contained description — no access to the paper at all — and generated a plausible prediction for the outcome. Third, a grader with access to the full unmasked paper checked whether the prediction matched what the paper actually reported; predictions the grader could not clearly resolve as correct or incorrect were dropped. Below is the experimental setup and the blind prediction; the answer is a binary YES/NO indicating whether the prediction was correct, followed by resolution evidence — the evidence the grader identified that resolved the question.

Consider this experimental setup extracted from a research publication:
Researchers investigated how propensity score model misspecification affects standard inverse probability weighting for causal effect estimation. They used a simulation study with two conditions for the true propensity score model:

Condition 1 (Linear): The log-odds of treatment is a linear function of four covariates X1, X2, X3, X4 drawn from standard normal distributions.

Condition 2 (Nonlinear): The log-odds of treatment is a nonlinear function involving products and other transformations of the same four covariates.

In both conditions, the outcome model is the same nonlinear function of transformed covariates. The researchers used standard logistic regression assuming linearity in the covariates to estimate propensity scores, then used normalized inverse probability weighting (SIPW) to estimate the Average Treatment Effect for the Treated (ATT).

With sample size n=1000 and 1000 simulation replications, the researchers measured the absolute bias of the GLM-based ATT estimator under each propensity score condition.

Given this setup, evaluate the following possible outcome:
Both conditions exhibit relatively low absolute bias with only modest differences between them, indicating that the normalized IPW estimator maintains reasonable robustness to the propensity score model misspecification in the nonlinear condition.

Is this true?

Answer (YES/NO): NO